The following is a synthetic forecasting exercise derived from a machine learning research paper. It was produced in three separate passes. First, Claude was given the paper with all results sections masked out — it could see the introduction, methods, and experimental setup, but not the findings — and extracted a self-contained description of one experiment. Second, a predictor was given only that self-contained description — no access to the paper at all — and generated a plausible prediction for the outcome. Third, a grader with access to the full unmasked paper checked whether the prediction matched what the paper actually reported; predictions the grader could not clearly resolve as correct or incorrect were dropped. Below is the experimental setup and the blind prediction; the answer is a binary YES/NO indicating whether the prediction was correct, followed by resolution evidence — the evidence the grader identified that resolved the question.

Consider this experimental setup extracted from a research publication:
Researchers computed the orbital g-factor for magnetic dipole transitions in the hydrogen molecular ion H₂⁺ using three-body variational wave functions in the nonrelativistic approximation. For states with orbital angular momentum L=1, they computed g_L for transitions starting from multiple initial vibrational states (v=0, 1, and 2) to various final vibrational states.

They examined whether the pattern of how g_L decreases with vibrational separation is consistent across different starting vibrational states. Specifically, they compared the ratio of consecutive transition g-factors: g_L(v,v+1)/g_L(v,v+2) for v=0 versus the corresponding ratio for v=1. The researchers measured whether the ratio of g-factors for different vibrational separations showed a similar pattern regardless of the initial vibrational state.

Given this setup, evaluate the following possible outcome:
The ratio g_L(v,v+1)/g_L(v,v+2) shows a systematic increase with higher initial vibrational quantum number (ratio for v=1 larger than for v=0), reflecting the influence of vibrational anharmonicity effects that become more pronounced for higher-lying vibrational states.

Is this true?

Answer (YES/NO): NO